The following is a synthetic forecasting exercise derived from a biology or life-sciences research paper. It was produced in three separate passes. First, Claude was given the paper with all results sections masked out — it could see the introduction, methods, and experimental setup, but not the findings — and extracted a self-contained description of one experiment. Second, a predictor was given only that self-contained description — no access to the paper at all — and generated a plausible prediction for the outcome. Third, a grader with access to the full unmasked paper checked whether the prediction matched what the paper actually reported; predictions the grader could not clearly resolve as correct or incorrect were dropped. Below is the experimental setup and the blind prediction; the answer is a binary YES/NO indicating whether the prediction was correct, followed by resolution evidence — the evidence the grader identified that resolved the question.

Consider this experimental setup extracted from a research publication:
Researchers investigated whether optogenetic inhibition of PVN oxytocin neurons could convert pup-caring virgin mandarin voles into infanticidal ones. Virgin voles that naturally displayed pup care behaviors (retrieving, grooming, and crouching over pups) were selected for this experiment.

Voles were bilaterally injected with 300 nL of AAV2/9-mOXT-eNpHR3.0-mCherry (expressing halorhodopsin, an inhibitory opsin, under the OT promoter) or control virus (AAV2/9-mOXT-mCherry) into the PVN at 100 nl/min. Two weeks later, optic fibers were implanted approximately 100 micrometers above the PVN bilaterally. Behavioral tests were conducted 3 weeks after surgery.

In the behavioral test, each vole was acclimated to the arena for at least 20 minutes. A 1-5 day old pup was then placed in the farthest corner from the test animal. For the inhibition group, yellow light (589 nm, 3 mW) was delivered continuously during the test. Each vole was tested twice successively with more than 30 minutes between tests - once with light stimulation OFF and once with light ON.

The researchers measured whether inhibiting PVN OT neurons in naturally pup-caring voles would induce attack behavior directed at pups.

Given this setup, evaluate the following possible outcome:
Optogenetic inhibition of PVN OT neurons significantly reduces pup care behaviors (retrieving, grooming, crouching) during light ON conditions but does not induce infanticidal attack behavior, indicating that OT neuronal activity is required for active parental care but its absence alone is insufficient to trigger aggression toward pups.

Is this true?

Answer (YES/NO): NO